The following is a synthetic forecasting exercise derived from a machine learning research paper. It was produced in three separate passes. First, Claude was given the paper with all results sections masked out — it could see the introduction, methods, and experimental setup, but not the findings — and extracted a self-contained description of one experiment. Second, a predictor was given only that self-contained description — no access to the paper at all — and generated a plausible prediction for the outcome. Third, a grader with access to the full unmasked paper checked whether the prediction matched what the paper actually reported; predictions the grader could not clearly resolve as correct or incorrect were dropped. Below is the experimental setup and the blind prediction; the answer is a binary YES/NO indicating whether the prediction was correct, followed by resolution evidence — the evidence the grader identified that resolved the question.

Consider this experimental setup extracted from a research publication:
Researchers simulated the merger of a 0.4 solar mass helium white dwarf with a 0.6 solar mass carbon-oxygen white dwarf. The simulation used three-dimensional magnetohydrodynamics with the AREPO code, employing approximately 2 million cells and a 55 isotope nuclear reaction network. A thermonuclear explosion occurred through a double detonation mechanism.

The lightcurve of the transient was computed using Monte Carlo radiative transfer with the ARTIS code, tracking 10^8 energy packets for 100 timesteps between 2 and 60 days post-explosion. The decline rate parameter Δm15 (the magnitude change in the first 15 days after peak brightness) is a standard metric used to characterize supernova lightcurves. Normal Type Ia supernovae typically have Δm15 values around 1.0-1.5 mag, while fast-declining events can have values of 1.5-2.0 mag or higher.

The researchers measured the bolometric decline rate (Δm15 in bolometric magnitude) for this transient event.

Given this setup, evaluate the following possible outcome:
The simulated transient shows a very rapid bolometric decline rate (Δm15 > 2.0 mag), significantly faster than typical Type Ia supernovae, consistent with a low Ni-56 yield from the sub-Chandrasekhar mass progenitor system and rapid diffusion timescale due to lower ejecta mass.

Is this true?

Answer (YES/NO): NO